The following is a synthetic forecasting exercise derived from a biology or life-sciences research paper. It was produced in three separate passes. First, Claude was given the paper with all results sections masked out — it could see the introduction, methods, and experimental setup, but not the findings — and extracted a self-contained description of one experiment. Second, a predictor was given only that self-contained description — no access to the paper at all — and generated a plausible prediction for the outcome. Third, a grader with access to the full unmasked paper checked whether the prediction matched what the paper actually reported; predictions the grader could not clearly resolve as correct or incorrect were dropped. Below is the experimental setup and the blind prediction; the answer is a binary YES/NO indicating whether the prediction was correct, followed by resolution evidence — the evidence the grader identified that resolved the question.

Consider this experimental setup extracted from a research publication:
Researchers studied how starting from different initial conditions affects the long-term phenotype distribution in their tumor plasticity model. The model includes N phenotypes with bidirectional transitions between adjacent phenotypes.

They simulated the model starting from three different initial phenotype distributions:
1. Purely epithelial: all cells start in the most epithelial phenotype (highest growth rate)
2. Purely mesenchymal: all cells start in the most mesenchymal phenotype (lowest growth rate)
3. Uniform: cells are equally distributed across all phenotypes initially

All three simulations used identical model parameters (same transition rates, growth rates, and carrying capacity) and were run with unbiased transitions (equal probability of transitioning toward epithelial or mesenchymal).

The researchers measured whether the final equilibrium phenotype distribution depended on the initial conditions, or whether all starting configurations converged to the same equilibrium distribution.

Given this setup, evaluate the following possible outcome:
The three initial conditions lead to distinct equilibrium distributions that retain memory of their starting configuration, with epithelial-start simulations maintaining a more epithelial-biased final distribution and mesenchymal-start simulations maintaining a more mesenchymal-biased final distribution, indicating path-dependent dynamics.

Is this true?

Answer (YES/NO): NO